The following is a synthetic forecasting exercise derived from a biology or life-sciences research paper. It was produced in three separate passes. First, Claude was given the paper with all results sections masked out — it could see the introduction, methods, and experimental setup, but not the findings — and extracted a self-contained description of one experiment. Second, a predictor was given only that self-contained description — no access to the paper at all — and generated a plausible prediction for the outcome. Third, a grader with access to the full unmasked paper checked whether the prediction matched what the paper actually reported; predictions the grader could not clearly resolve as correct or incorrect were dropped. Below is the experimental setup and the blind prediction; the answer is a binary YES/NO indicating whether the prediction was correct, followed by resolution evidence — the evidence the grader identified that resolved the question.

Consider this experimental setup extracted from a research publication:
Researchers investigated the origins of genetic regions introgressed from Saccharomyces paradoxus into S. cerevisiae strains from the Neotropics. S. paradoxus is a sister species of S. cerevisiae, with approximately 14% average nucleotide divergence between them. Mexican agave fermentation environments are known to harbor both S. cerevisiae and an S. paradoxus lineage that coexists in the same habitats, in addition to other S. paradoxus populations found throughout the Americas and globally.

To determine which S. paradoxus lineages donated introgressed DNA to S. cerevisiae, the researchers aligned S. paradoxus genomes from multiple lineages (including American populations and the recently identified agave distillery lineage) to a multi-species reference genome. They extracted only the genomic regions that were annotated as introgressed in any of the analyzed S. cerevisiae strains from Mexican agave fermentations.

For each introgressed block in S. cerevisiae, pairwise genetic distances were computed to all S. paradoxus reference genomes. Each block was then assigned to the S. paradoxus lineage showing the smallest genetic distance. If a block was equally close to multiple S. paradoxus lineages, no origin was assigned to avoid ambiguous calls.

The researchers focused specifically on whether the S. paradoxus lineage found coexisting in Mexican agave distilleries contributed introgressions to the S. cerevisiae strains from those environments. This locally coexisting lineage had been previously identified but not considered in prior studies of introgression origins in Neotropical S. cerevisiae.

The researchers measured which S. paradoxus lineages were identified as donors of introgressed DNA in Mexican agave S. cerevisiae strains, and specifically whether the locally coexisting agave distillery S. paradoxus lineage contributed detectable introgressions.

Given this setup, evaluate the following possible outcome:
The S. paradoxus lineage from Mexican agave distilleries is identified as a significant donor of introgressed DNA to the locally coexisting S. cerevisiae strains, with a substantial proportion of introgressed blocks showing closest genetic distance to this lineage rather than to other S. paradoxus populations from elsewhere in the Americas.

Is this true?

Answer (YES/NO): YES